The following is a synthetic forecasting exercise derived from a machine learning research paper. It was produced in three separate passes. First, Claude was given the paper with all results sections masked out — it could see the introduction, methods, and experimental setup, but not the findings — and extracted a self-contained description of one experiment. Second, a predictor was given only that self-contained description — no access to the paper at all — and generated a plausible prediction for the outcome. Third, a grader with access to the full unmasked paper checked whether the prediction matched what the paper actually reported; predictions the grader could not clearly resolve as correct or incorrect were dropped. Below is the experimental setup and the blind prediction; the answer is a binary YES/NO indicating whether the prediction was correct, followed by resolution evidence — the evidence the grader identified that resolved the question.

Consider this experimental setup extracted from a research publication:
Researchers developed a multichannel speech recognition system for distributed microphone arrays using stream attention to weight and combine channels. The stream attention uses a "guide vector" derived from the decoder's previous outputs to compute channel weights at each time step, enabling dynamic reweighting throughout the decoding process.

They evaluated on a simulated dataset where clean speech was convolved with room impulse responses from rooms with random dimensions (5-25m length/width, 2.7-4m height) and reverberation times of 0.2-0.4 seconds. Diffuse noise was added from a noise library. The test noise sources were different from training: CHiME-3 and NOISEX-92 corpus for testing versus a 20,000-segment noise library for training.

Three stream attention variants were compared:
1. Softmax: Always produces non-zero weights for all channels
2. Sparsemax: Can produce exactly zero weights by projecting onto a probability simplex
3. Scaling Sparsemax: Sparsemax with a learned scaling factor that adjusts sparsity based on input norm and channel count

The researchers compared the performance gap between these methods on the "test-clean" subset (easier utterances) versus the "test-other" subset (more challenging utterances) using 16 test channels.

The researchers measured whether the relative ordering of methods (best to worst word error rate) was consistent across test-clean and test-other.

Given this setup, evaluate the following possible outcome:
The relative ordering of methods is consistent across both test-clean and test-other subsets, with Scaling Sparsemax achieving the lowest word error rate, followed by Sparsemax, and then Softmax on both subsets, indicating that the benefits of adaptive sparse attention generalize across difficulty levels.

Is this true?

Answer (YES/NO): YES